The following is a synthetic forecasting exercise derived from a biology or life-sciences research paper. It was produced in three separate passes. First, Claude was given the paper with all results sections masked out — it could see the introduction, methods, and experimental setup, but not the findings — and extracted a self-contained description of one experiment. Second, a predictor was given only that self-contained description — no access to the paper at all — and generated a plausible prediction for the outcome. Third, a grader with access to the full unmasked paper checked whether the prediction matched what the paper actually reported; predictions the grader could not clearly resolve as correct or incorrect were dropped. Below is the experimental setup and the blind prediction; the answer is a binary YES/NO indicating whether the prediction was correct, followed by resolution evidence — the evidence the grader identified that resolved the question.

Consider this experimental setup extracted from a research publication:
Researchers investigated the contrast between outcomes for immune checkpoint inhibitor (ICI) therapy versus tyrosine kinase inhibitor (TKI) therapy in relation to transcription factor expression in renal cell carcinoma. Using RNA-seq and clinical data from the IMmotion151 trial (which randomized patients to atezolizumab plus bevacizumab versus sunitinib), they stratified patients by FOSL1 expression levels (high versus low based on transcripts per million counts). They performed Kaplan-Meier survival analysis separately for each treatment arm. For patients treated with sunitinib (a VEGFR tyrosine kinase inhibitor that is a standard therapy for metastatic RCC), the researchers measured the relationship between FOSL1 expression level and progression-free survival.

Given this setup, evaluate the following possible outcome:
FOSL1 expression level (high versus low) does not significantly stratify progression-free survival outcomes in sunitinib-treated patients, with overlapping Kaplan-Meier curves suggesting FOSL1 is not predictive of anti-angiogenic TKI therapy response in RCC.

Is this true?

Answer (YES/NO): NO